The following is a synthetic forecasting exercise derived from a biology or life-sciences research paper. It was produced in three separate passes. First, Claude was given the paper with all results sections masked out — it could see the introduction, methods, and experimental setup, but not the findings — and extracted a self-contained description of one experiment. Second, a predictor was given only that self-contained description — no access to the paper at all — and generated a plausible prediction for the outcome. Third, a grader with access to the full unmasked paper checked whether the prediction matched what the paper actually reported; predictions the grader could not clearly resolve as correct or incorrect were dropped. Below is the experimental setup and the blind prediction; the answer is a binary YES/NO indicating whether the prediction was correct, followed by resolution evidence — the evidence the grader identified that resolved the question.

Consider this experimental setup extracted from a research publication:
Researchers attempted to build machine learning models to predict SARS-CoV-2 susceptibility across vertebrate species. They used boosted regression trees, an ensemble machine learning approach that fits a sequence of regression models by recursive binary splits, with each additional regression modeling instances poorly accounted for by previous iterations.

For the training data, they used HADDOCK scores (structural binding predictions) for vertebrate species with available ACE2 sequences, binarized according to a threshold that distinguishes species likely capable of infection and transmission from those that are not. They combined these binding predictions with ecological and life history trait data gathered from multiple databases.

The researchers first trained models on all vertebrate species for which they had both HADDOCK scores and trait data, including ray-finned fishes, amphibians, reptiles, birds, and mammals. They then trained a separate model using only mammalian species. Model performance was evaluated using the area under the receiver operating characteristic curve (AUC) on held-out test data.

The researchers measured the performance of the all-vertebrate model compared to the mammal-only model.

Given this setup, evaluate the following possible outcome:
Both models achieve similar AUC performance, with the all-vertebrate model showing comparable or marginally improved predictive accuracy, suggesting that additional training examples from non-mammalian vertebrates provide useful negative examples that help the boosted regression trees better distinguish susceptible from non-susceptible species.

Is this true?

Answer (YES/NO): NO